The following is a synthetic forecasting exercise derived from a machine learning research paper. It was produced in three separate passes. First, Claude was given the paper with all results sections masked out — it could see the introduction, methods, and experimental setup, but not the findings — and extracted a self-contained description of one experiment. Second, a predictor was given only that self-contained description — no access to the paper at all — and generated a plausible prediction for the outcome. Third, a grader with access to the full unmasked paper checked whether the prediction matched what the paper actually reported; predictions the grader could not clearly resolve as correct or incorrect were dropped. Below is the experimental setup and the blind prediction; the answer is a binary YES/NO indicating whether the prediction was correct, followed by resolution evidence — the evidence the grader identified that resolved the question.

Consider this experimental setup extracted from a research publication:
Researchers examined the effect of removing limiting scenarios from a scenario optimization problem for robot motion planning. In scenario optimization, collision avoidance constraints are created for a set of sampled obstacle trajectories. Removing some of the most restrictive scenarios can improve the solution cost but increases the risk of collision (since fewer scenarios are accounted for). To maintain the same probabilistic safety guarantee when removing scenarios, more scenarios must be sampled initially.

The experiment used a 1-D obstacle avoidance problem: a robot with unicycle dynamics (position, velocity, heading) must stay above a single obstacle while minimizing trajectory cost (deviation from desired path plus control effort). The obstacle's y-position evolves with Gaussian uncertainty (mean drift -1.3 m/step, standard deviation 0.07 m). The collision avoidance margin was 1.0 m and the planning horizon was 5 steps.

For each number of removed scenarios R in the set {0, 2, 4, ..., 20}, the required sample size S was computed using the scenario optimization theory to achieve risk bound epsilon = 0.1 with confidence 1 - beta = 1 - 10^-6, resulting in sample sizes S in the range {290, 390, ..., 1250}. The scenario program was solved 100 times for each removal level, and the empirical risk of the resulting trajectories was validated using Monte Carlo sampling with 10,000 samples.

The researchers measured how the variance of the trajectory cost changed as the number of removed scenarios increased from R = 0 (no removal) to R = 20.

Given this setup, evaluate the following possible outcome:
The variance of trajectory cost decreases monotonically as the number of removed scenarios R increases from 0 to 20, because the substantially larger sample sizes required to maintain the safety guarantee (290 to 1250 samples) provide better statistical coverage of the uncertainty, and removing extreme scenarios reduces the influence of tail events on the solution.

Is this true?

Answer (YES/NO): YES